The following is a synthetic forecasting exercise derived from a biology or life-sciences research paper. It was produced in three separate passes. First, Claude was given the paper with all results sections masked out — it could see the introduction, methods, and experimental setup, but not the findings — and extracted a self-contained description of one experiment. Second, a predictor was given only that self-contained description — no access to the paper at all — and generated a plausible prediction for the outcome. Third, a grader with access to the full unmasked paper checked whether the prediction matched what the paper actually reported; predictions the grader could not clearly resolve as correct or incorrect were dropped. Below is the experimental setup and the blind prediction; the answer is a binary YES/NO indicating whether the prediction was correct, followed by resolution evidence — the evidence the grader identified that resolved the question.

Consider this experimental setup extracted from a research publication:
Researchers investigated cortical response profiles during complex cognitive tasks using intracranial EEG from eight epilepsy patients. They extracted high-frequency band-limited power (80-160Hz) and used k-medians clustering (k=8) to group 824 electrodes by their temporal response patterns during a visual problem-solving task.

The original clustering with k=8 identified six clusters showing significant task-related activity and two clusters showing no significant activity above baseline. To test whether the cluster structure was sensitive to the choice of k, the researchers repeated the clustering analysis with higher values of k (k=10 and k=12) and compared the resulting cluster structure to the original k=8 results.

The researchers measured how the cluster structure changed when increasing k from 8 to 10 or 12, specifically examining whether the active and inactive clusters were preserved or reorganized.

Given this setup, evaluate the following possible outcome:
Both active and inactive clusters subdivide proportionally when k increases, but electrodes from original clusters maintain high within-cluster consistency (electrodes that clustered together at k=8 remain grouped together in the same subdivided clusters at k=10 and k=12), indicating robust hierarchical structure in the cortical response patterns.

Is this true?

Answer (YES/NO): NO